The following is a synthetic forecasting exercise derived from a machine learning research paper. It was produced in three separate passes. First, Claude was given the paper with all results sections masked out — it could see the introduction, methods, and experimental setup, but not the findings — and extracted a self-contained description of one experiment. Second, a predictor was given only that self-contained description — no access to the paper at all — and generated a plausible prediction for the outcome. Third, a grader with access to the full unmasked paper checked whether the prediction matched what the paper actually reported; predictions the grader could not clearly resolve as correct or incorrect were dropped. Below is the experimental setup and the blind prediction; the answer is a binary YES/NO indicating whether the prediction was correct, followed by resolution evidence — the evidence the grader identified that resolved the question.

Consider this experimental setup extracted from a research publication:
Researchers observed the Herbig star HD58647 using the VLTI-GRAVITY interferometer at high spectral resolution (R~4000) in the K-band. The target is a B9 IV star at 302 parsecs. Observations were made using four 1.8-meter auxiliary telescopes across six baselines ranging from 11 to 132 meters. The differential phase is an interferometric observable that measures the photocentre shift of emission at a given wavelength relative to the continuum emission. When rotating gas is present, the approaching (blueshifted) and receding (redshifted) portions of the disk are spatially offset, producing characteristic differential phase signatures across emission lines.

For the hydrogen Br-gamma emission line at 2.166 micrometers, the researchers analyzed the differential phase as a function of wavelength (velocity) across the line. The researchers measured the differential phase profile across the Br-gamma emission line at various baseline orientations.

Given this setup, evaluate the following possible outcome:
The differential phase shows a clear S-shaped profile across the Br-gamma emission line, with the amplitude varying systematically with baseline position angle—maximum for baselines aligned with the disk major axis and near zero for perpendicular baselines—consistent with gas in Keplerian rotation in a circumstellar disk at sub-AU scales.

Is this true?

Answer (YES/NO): NO